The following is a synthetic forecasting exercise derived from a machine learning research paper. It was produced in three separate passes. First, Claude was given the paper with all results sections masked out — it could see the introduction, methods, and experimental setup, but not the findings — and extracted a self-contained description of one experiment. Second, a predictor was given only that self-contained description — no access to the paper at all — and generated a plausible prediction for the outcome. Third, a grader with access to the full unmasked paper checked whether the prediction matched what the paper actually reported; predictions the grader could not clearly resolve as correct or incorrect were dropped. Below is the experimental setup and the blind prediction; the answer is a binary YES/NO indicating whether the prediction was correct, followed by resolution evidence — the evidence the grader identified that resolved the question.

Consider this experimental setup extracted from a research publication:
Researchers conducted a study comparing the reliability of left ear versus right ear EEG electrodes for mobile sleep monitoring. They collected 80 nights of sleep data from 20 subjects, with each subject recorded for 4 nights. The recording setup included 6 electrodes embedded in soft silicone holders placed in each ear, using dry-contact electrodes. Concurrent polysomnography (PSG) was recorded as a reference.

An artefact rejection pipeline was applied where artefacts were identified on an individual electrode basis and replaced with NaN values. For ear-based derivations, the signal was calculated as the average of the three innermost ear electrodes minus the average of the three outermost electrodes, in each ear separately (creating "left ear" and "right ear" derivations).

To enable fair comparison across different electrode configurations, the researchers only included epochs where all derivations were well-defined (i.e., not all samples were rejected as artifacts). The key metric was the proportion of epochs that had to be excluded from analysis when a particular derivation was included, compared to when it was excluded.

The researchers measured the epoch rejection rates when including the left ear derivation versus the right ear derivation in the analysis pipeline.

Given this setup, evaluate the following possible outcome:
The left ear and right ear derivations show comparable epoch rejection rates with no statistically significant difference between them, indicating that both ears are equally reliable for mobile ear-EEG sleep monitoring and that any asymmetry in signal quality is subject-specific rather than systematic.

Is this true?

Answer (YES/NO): NO